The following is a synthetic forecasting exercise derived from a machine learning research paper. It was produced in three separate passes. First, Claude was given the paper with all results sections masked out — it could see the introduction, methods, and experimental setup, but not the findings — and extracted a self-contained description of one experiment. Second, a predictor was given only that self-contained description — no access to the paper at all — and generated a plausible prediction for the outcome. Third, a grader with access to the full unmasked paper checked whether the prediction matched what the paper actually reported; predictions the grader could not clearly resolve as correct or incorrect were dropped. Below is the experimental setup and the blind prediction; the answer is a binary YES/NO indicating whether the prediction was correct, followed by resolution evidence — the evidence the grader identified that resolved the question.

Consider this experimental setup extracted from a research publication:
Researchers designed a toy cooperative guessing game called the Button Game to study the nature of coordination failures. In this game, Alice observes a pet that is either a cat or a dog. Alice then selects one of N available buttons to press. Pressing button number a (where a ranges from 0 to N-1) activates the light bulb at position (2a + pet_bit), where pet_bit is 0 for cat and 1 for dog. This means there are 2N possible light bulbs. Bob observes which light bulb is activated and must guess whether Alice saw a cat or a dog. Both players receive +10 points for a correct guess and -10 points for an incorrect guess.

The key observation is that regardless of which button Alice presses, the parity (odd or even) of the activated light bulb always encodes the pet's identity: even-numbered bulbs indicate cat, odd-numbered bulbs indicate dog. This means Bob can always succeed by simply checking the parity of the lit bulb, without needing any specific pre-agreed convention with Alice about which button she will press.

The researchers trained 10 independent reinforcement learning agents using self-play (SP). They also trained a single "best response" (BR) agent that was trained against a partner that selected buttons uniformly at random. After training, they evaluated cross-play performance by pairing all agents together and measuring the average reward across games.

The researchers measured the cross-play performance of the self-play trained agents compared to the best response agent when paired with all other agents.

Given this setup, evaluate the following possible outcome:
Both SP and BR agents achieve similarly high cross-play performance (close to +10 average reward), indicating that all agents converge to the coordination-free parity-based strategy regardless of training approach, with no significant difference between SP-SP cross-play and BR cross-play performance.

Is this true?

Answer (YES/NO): NO